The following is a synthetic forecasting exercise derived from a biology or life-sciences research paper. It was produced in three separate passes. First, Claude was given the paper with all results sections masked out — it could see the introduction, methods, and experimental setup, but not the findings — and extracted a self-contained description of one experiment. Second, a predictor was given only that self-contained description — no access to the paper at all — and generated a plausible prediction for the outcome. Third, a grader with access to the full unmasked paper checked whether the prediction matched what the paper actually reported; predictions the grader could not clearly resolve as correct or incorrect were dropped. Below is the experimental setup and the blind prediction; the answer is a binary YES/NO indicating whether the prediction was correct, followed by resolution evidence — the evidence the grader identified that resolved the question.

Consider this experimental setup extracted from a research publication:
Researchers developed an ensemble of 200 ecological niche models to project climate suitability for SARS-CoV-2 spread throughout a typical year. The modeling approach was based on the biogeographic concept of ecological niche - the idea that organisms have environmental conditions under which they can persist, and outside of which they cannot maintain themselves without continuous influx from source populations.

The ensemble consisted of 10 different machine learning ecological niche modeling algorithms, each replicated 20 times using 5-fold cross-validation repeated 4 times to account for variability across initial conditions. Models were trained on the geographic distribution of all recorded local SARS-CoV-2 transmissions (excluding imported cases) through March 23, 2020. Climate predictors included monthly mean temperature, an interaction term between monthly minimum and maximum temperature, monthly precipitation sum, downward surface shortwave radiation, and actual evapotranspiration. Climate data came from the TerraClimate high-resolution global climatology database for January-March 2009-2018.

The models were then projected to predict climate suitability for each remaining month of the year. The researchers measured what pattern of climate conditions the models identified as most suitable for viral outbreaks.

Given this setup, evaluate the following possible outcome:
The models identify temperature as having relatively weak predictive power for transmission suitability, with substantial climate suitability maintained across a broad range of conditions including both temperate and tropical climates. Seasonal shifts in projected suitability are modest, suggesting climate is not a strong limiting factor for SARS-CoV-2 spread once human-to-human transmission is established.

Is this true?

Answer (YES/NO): NO